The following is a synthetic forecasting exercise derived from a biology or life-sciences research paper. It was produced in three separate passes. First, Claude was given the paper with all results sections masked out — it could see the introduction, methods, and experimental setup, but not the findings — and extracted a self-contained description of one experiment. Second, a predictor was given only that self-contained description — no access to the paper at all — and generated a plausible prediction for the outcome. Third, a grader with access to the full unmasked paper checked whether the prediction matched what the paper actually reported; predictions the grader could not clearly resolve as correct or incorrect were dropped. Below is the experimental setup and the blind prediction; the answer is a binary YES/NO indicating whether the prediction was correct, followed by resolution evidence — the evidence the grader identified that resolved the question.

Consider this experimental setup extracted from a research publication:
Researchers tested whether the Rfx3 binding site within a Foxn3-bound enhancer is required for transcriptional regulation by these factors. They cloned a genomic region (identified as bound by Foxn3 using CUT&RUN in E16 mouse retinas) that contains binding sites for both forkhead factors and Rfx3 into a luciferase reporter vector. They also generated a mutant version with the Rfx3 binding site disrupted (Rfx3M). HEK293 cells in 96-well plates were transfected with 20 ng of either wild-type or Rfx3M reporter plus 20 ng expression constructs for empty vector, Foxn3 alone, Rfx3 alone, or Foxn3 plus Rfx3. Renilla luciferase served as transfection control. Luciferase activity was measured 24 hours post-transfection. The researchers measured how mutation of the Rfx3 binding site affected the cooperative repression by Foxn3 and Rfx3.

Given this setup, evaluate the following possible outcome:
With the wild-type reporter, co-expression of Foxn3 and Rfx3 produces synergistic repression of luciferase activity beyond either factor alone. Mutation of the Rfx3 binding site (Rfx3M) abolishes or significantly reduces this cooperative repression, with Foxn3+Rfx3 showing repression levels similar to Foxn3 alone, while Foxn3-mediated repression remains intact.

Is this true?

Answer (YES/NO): NO